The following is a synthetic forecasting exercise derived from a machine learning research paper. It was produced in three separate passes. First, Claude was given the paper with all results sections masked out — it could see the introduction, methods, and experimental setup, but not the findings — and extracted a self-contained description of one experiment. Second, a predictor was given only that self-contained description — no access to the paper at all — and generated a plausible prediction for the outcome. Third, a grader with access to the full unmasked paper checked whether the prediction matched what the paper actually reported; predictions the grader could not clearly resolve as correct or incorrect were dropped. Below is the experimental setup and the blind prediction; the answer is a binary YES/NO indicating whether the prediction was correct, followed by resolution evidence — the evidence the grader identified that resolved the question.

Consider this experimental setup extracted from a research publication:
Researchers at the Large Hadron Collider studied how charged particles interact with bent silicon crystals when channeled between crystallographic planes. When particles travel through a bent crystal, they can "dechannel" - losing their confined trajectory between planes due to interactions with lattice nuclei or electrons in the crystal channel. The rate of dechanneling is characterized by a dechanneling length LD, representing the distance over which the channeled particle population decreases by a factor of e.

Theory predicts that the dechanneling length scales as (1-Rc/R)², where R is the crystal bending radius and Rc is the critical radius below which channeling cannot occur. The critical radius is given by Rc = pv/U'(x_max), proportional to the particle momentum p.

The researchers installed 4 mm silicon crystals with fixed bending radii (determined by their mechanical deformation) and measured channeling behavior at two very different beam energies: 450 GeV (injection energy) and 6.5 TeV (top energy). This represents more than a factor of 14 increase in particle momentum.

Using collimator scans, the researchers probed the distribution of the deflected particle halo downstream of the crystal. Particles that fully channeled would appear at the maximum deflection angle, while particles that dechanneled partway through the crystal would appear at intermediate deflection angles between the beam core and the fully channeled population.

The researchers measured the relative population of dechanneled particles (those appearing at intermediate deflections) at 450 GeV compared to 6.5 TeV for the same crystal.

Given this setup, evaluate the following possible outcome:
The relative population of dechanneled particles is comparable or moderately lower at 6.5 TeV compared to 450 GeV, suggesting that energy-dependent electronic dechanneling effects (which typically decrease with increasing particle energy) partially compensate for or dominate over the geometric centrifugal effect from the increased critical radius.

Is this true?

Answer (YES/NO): NO